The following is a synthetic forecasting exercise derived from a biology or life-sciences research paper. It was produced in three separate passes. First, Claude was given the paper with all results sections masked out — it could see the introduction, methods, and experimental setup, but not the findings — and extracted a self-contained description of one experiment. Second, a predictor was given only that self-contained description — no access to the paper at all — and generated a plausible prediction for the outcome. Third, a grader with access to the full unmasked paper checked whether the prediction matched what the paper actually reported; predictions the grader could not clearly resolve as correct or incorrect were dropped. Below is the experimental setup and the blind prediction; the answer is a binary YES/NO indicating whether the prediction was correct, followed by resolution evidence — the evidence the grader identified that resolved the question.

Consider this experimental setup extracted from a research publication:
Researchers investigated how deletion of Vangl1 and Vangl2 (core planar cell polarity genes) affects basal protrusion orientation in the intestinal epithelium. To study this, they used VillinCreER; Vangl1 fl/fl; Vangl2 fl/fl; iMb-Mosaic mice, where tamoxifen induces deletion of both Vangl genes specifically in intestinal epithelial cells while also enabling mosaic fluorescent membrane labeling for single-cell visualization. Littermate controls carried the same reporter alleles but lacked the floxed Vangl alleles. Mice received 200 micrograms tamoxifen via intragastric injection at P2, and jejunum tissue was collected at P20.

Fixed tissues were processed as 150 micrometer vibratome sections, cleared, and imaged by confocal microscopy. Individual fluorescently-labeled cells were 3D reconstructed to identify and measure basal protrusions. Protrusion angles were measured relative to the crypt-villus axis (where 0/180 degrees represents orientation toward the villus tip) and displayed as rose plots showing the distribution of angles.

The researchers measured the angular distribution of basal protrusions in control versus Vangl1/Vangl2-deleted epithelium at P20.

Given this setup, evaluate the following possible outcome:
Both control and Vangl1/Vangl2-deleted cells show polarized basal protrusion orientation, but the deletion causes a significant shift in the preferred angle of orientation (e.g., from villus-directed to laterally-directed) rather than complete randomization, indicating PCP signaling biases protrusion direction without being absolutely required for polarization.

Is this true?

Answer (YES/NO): NO